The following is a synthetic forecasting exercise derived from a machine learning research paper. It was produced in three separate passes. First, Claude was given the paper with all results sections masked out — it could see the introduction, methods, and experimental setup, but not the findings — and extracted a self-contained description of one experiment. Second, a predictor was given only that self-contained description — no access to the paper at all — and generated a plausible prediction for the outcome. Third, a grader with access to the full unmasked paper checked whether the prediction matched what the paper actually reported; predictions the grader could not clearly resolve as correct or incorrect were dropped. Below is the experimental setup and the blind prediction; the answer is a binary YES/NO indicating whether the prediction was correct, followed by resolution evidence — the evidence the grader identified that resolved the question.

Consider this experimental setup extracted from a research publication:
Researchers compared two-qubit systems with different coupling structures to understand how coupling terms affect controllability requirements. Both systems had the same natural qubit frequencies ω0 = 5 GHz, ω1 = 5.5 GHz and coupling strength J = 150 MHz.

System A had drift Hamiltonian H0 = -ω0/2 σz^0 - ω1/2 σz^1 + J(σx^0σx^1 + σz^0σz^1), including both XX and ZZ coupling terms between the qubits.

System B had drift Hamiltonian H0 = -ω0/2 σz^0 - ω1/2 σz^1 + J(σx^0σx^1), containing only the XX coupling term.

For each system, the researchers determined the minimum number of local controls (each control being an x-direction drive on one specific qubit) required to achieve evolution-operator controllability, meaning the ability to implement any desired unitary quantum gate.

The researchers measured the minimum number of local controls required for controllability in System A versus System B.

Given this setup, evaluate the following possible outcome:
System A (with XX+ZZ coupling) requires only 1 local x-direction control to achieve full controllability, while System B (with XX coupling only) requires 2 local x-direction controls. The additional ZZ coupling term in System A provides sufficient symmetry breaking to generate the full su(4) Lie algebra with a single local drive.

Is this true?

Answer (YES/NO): YES